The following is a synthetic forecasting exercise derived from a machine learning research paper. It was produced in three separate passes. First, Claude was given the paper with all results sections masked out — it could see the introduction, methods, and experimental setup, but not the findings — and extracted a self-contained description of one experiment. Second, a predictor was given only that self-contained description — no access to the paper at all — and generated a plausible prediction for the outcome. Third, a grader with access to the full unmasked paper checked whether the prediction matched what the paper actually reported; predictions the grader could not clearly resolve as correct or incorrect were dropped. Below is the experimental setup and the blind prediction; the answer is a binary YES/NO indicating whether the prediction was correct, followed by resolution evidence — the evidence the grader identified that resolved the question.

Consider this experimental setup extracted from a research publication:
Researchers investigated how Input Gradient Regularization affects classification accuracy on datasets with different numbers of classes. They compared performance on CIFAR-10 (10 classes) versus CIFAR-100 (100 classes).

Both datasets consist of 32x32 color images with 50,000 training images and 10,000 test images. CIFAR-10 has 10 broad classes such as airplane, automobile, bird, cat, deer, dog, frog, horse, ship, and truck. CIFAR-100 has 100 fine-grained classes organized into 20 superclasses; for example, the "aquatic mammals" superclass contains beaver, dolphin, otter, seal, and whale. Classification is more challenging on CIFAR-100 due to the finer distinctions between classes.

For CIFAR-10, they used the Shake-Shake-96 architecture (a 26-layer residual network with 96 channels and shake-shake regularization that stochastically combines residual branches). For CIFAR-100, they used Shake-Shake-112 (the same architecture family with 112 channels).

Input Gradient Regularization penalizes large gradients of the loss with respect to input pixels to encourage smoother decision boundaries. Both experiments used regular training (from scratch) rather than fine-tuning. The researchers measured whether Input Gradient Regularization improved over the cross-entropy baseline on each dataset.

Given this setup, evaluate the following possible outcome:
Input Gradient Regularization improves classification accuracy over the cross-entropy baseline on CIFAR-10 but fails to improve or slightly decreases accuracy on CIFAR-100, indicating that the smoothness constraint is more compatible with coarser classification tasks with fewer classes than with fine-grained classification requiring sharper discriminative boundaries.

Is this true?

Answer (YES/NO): YES